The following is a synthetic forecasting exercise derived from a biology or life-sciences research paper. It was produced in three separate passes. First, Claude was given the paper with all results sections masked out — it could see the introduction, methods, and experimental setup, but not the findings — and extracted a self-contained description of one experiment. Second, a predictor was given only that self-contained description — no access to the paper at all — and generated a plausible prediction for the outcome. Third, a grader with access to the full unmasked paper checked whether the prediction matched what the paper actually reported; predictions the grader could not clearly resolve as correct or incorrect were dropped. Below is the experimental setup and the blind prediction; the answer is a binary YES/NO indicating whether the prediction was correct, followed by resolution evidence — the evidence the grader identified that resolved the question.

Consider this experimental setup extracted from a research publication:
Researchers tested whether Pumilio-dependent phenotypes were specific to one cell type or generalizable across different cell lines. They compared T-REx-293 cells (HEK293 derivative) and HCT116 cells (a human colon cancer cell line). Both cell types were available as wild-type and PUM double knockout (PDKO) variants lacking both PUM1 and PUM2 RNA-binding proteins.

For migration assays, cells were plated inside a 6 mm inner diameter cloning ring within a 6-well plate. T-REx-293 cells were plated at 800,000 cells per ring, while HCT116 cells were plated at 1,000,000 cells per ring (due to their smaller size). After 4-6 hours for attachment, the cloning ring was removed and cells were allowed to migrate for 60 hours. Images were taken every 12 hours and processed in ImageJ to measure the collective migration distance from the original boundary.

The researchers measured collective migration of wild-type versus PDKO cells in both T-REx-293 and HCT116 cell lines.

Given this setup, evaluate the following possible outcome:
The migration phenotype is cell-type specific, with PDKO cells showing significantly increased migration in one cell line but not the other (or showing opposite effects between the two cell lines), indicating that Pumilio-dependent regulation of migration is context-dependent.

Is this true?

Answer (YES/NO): NO